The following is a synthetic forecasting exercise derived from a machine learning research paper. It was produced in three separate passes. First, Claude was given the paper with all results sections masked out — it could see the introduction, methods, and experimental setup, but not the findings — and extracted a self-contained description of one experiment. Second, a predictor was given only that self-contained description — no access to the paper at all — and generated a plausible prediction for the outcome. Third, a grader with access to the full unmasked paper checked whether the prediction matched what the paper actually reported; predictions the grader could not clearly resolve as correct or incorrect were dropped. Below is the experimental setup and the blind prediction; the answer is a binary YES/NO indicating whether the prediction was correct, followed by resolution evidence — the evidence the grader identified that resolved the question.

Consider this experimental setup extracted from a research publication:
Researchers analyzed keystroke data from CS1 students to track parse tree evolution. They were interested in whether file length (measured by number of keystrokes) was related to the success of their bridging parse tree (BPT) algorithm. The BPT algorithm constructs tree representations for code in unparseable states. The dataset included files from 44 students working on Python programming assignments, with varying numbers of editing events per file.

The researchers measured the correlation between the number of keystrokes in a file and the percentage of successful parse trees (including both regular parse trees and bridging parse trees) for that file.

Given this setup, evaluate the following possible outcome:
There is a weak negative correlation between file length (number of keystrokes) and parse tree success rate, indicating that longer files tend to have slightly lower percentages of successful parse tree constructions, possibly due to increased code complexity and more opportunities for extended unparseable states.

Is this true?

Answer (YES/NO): NO